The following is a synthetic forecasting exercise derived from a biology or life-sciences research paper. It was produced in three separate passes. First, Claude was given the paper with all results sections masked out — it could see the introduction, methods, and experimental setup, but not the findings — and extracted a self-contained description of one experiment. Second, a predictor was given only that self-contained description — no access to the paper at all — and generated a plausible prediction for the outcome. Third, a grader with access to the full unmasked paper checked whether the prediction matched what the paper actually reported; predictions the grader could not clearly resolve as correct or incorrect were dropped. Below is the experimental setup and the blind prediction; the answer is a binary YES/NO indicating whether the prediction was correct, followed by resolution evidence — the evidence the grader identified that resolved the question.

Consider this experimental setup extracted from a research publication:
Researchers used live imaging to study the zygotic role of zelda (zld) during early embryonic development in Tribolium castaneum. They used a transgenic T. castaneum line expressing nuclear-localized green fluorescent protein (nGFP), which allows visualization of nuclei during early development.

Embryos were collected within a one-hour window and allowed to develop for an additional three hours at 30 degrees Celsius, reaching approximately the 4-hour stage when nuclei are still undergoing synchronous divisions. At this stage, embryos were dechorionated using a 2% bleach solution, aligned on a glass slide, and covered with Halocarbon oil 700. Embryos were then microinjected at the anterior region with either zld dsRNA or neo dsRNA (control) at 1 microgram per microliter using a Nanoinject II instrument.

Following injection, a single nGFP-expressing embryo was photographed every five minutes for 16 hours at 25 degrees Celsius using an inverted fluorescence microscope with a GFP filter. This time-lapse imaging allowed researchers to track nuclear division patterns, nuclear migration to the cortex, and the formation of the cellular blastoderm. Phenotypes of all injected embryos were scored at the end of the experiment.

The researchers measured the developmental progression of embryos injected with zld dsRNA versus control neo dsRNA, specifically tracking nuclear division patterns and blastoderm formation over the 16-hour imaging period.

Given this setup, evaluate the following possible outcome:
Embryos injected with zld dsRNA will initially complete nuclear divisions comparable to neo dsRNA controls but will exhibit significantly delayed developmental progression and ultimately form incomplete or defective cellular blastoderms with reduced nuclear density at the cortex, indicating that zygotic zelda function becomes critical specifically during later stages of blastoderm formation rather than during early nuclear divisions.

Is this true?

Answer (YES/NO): NO